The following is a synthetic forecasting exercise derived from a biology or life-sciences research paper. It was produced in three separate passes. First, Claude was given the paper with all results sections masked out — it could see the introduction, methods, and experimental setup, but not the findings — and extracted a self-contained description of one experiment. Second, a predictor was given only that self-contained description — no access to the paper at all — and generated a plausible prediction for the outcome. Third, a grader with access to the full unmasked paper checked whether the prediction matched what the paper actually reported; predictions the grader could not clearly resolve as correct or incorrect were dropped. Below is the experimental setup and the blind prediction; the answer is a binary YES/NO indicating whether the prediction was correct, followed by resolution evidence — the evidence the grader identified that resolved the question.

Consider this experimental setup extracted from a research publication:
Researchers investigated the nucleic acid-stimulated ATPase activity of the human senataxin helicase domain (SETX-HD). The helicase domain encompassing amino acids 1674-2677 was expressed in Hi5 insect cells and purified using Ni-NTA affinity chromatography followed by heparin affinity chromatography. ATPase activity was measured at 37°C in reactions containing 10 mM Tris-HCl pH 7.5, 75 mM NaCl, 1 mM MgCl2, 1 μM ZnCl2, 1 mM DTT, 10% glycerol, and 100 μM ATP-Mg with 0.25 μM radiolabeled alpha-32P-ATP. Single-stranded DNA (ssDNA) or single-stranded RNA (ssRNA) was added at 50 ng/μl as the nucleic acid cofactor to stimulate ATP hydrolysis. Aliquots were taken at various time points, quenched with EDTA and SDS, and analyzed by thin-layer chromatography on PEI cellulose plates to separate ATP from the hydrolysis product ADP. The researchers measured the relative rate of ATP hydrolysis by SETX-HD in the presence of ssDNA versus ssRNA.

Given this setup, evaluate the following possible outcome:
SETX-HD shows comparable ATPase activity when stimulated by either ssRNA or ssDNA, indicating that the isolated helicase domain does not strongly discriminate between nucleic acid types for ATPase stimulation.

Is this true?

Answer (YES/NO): NO